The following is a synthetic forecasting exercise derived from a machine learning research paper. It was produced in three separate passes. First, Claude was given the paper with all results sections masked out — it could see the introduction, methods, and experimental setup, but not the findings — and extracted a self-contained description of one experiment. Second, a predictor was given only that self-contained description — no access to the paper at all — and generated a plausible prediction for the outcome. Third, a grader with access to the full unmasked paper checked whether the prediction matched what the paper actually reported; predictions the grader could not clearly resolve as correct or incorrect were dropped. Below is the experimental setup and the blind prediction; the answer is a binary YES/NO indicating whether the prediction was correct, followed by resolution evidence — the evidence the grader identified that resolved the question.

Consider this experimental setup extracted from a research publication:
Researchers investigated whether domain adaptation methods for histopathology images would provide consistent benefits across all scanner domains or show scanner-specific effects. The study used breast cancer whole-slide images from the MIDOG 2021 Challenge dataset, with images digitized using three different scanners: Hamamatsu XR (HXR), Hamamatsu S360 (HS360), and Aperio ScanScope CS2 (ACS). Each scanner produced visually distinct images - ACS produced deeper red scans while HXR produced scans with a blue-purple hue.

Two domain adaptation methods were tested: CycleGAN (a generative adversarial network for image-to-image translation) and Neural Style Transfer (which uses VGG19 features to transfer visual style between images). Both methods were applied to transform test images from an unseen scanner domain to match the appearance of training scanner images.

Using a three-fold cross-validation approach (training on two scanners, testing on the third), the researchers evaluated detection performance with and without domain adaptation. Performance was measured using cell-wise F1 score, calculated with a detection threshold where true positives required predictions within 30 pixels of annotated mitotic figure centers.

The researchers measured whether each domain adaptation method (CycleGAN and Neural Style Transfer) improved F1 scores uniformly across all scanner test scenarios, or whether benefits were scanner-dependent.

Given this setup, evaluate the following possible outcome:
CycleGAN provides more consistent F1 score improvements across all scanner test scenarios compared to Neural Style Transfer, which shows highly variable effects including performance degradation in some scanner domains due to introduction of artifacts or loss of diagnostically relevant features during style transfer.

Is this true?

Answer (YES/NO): NO